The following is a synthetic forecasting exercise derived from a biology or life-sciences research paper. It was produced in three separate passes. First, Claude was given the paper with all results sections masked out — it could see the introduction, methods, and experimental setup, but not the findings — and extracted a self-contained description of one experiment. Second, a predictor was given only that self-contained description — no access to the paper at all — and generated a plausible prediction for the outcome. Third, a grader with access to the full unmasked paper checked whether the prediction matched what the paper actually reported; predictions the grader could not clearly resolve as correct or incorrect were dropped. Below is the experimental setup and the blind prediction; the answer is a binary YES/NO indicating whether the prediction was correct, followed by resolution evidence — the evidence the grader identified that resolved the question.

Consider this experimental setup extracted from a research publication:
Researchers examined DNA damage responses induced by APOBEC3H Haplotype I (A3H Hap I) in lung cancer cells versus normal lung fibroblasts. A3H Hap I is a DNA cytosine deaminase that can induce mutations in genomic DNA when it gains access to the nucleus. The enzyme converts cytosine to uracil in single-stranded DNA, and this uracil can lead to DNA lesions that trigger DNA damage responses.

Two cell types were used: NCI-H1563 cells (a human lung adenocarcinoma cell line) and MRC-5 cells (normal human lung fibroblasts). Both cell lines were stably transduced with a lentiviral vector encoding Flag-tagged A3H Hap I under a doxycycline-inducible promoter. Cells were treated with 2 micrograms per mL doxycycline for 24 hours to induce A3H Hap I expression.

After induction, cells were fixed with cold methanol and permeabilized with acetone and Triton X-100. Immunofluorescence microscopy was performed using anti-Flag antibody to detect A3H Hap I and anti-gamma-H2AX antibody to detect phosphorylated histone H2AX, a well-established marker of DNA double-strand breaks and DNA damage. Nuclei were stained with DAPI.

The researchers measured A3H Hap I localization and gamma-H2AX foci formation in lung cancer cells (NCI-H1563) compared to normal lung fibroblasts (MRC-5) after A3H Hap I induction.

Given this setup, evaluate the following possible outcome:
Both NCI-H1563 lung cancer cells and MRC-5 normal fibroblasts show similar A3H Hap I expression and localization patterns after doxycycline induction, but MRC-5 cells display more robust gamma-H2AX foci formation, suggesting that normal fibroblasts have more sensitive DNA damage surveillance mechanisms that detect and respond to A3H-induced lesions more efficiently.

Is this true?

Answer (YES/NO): NO